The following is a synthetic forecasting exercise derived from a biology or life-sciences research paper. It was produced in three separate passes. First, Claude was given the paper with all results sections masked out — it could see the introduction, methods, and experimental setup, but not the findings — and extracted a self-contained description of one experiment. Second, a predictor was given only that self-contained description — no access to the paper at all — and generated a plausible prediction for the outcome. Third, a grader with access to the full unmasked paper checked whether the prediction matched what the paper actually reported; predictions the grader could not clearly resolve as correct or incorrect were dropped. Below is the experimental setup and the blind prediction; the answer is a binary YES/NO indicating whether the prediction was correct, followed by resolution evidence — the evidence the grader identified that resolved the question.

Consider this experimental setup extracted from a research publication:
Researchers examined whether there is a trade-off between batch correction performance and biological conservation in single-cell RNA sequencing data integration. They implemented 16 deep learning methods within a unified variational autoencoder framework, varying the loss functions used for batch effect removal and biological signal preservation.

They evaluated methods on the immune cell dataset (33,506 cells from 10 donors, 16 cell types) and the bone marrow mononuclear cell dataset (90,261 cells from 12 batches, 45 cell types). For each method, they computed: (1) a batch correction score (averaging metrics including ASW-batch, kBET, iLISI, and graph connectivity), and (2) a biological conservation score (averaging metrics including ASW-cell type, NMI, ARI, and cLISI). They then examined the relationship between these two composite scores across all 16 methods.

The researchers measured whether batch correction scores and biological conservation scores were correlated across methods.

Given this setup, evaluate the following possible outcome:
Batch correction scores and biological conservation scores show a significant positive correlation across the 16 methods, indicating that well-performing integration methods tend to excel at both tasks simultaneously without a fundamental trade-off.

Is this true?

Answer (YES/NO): NO